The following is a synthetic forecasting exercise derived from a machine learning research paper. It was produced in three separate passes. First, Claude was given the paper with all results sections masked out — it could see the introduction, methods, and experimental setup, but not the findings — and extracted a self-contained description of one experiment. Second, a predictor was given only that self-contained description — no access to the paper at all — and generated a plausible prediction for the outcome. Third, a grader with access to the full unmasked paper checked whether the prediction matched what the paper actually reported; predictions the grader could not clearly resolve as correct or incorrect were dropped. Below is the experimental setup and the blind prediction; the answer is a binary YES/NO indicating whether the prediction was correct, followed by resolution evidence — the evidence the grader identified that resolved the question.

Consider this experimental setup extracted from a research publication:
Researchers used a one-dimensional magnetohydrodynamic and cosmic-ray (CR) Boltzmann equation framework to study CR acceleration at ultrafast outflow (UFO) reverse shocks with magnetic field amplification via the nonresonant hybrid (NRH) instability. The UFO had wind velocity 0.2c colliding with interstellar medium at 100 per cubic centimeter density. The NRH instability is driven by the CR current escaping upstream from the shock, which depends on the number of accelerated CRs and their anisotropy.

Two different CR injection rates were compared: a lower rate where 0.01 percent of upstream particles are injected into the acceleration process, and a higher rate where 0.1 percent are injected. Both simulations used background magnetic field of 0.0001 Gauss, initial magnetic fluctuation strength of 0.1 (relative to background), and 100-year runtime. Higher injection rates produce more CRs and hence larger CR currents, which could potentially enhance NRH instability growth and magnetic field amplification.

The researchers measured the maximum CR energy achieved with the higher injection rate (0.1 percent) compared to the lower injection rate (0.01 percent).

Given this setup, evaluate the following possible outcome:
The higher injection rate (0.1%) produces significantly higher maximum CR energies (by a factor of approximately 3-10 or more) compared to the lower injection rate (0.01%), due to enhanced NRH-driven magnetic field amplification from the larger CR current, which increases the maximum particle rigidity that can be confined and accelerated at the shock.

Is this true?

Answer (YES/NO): YES